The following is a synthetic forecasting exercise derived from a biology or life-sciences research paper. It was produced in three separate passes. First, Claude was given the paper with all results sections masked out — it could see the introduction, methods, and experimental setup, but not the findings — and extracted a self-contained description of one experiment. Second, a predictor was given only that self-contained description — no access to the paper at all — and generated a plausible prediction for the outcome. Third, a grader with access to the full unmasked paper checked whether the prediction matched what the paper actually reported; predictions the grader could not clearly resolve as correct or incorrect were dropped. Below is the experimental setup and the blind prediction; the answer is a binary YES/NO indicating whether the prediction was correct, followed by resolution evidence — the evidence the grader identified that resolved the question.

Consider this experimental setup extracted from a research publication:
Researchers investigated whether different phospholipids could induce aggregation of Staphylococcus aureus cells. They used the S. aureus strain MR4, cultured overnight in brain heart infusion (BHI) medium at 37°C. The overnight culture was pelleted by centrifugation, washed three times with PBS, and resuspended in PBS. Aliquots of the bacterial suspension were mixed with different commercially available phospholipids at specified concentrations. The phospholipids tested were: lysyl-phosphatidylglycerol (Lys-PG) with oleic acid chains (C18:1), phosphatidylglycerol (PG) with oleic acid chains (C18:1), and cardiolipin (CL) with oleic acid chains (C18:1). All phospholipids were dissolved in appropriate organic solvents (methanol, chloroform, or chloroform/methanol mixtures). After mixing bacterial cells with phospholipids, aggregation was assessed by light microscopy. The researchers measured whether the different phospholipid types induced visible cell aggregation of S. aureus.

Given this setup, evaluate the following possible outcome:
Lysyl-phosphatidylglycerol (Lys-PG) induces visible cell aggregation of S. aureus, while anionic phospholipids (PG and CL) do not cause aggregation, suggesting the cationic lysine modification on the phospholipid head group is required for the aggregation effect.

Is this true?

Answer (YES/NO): NO